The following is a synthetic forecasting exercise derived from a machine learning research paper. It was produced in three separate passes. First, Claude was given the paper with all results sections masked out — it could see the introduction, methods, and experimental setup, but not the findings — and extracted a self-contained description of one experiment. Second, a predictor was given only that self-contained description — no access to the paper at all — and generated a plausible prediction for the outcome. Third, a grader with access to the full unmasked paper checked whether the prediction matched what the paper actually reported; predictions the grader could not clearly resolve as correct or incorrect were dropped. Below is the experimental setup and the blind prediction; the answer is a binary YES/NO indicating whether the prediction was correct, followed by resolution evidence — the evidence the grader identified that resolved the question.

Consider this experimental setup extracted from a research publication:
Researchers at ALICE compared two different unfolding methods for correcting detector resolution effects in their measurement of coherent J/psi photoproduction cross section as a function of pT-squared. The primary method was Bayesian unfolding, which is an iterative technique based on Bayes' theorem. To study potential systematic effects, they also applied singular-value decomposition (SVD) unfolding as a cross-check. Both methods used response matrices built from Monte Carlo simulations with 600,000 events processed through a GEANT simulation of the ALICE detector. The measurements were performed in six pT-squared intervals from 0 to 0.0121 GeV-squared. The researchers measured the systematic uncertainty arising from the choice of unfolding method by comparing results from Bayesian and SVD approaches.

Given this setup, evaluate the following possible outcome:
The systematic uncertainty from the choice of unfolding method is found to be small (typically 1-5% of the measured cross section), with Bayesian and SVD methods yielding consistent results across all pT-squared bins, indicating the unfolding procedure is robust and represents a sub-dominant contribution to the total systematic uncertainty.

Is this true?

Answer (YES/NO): NO